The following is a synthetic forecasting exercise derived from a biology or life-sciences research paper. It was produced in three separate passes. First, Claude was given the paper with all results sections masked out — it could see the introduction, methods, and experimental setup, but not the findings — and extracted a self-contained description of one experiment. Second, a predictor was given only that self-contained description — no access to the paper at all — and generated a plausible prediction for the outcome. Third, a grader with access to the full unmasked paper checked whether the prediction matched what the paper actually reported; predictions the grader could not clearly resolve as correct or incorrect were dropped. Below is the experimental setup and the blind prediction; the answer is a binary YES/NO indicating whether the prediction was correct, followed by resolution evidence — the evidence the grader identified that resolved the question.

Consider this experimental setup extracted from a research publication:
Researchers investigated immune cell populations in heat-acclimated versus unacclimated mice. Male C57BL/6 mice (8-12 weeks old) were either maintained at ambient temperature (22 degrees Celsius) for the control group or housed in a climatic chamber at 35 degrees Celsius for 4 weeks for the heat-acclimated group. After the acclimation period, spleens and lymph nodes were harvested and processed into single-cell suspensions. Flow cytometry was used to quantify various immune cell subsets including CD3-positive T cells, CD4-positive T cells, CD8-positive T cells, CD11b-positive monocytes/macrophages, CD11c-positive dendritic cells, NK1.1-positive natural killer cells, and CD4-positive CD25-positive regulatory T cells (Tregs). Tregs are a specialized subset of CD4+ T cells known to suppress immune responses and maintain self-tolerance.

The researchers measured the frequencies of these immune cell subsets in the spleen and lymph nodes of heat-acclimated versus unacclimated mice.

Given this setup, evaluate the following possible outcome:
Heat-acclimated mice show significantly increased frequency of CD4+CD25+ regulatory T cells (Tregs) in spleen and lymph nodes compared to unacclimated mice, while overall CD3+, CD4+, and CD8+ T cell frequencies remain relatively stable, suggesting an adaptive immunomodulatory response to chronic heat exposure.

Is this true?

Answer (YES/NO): YES